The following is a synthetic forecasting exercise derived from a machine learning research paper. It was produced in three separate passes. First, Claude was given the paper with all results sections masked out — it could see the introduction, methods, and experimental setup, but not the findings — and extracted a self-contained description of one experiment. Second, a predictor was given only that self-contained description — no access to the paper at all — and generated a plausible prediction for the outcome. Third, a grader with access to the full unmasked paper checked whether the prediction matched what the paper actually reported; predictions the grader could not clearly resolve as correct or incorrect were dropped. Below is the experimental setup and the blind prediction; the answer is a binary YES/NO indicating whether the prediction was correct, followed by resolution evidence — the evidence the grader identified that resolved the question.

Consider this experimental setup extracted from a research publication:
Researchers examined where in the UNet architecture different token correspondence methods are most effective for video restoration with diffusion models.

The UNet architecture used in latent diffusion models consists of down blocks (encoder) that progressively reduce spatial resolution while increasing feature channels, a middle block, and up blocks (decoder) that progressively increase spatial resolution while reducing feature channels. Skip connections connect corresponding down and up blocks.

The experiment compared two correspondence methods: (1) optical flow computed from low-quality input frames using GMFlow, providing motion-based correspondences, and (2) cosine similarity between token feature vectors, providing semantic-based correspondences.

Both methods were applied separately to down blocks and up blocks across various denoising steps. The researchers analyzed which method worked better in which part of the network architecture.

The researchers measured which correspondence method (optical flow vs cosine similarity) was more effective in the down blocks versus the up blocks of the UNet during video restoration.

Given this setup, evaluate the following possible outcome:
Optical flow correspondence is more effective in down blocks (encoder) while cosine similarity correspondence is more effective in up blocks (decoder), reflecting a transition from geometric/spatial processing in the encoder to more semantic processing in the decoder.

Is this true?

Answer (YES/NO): YES